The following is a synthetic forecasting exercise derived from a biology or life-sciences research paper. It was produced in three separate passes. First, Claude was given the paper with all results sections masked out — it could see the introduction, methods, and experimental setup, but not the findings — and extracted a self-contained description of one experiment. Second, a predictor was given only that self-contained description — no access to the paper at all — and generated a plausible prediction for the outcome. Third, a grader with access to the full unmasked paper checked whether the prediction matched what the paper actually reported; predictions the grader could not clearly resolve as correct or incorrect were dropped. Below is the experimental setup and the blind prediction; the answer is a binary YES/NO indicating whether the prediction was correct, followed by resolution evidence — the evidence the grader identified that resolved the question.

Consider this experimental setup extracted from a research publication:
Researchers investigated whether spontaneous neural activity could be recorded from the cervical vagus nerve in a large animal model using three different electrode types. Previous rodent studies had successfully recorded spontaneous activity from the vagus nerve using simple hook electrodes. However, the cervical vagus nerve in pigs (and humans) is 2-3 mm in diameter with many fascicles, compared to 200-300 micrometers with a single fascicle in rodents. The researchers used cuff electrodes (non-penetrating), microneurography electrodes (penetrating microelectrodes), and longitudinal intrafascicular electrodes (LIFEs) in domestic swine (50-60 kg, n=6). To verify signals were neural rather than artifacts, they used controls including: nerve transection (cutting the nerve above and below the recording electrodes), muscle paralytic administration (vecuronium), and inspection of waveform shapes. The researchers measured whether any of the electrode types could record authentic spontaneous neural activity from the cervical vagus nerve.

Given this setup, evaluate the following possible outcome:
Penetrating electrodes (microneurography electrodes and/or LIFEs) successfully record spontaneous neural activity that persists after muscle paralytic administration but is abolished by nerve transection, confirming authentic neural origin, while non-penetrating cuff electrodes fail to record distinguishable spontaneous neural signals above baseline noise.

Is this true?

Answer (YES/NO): NO